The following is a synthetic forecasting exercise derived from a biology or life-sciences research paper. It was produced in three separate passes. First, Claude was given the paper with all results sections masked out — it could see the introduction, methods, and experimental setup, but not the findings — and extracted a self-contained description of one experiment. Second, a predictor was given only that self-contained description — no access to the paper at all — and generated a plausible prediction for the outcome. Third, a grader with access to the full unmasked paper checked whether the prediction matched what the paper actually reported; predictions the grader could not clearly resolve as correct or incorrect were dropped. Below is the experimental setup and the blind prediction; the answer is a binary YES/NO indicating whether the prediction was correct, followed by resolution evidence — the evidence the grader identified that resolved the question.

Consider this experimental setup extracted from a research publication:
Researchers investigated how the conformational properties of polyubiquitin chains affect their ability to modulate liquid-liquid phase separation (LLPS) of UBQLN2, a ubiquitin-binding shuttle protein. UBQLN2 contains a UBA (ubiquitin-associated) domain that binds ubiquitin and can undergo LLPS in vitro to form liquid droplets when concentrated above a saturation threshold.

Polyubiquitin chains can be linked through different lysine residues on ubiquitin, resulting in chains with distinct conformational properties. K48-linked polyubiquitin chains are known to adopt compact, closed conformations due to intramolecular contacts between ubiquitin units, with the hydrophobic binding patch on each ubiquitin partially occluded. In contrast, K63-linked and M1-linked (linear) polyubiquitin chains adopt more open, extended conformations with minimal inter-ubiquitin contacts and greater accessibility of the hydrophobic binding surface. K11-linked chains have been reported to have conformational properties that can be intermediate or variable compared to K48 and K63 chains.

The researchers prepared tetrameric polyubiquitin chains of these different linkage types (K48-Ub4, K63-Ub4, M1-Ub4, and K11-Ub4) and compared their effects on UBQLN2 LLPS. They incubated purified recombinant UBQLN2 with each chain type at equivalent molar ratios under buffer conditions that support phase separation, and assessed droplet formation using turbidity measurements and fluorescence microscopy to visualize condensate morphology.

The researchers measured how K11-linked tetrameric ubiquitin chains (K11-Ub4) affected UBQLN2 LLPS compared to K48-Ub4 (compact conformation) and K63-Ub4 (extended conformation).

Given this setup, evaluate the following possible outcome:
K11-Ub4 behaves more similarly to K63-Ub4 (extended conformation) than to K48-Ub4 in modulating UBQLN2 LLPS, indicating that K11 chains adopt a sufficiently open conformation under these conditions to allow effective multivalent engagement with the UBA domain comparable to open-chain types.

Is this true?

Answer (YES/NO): NO